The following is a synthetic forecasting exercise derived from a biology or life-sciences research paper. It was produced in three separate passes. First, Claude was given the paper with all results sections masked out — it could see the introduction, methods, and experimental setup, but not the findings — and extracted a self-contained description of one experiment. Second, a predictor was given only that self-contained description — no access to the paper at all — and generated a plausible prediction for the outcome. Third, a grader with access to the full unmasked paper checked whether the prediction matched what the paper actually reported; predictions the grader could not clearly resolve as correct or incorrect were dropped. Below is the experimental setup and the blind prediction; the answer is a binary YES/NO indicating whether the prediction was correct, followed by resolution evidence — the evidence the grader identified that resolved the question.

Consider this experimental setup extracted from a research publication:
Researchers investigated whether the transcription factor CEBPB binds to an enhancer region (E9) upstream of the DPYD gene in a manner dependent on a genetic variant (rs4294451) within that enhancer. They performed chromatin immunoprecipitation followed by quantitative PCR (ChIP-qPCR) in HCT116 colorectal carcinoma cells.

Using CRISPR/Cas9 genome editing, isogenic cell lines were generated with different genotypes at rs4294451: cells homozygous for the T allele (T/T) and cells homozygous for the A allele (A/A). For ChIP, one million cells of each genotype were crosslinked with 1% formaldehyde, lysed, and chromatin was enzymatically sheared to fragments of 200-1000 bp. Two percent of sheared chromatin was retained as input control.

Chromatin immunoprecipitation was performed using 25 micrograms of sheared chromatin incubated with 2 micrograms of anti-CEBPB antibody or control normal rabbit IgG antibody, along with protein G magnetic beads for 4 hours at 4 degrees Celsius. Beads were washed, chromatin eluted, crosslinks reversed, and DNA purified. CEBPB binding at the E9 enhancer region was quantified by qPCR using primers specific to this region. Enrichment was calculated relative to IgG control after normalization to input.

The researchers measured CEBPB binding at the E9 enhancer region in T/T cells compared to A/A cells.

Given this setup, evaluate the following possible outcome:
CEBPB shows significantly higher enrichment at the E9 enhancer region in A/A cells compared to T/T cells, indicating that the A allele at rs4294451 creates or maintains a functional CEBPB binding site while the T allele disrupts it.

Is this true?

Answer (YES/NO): NO